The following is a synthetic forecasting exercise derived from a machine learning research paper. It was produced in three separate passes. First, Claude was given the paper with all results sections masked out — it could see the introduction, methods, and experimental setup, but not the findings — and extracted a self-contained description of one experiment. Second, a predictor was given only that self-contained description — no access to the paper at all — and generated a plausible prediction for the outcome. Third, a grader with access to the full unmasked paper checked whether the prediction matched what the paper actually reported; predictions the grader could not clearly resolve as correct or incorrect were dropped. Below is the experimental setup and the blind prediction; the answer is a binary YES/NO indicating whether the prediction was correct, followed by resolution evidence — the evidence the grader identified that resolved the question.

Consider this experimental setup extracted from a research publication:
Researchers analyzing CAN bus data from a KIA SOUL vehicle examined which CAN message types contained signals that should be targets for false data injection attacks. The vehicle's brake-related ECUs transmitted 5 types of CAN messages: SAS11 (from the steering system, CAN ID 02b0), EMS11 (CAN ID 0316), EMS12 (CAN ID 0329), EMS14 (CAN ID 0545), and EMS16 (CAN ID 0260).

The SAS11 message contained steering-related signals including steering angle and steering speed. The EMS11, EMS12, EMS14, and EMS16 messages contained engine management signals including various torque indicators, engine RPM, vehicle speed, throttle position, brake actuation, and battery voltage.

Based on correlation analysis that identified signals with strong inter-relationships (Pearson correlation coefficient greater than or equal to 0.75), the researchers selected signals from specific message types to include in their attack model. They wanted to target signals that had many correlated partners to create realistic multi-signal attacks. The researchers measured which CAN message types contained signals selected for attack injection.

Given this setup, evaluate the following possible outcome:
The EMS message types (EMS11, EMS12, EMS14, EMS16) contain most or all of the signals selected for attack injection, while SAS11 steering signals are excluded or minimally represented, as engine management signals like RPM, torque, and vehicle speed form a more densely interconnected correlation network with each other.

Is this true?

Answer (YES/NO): YES